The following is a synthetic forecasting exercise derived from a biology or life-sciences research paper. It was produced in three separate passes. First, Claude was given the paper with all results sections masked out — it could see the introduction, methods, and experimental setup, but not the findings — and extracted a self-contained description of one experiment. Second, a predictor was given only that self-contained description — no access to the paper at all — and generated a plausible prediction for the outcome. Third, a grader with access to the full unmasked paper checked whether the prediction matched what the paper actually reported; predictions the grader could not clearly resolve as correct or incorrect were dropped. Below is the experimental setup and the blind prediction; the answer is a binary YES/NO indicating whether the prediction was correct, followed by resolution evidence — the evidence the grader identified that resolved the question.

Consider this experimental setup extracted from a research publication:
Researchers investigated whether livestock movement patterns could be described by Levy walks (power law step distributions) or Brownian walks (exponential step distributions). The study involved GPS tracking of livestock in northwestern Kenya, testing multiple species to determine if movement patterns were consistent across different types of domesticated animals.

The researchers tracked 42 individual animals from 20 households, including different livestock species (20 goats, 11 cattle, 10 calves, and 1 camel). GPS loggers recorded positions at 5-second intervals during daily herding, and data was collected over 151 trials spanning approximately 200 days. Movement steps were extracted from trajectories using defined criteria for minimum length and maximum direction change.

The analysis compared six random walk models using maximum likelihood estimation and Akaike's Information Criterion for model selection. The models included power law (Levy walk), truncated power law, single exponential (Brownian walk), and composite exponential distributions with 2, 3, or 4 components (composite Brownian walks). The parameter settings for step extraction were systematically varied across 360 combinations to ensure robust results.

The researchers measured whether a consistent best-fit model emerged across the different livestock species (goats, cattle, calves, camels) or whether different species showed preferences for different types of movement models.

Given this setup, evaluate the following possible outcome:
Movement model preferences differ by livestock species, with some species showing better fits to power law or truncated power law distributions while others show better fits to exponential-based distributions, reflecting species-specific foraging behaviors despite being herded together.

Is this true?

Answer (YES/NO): NO